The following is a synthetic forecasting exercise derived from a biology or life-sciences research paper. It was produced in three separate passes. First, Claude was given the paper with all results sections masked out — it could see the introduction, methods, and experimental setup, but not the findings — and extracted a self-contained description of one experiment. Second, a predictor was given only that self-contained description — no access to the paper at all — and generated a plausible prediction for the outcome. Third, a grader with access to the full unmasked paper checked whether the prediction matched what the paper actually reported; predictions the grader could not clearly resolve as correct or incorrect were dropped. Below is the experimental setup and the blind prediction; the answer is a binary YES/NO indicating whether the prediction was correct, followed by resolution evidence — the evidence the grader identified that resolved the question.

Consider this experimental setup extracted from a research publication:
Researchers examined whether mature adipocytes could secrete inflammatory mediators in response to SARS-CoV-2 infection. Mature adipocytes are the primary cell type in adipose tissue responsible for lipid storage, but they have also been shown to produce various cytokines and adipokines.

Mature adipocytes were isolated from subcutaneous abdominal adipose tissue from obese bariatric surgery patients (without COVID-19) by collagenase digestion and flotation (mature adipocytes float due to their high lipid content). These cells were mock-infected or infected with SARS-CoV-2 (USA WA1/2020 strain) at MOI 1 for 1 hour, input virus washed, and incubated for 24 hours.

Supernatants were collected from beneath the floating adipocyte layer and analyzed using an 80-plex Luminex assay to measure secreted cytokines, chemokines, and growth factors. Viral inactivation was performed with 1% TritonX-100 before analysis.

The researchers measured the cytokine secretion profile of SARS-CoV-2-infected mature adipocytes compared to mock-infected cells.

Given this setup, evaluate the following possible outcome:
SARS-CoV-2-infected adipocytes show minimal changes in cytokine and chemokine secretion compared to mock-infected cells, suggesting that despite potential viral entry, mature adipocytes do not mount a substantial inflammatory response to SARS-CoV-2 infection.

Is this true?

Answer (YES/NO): YES